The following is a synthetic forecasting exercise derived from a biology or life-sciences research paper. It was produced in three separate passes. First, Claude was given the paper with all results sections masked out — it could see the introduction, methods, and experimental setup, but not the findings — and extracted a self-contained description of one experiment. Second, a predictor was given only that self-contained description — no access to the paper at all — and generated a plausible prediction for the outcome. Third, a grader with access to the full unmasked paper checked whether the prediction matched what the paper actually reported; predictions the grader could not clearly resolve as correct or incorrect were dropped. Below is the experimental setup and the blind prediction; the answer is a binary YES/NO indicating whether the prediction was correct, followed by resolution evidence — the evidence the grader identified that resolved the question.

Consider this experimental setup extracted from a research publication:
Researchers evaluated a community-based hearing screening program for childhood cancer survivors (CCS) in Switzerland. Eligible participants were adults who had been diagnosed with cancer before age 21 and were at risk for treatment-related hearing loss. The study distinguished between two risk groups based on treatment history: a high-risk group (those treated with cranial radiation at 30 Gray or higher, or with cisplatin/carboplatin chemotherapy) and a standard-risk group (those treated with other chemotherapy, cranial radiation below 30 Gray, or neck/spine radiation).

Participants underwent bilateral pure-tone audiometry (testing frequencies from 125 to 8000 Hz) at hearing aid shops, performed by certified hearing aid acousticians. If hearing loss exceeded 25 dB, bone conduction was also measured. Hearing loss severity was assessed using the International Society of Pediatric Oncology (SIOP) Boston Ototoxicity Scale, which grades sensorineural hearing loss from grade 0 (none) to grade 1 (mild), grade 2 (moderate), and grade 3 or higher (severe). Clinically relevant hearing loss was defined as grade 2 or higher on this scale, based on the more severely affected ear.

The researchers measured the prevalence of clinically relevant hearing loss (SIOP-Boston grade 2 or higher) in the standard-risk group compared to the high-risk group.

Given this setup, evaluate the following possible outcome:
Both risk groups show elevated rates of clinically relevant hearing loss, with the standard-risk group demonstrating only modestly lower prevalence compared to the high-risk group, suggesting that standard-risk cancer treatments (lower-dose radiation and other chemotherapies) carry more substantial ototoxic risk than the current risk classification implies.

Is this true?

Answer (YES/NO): NO